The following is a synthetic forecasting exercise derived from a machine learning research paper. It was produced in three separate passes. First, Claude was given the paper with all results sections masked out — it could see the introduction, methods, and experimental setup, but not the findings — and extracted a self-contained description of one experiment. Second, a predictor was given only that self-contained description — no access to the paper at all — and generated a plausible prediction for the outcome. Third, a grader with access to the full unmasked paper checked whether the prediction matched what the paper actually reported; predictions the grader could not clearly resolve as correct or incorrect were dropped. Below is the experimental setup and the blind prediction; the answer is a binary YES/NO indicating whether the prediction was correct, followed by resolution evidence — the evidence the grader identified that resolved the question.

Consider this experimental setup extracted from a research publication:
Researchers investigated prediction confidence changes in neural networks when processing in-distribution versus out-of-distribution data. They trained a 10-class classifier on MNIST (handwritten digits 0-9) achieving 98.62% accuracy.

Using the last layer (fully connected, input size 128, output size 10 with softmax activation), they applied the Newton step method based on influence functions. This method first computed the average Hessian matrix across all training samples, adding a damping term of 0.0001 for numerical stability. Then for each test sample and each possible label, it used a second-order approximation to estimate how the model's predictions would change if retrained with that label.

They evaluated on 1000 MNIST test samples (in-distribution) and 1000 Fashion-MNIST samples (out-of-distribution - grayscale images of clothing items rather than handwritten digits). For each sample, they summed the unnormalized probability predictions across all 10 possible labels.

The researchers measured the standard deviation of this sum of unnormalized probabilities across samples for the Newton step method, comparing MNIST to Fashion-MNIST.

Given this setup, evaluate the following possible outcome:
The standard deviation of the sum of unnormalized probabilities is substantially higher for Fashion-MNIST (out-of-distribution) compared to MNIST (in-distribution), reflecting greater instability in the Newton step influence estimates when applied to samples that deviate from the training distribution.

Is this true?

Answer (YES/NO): YES